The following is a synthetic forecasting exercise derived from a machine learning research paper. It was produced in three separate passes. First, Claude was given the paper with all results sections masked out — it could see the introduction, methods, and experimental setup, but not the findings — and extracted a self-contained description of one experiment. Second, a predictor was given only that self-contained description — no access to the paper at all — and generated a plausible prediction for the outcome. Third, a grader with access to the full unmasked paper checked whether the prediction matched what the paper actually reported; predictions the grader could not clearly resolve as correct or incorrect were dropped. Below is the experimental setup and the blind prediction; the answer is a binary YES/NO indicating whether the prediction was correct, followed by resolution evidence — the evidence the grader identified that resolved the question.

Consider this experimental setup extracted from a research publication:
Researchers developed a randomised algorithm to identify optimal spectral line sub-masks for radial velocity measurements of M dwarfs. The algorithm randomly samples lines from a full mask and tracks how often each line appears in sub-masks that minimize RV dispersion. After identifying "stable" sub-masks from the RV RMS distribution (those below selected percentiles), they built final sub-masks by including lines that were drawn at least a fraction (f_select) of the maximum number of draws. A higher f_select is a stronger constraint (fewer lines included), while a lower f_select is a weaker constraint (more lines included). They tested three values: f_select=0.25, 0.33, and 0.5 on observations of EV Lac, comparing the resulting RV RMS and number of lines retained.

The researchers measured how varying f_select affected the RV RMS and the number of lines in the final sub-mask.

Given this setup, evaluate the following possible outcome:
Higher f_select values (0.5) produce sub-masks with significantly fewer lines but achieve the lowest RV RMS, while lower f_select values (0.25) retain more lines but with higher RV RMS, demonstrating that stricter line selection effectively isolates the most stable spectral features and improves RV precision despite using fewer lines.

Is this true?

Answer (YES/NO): NO